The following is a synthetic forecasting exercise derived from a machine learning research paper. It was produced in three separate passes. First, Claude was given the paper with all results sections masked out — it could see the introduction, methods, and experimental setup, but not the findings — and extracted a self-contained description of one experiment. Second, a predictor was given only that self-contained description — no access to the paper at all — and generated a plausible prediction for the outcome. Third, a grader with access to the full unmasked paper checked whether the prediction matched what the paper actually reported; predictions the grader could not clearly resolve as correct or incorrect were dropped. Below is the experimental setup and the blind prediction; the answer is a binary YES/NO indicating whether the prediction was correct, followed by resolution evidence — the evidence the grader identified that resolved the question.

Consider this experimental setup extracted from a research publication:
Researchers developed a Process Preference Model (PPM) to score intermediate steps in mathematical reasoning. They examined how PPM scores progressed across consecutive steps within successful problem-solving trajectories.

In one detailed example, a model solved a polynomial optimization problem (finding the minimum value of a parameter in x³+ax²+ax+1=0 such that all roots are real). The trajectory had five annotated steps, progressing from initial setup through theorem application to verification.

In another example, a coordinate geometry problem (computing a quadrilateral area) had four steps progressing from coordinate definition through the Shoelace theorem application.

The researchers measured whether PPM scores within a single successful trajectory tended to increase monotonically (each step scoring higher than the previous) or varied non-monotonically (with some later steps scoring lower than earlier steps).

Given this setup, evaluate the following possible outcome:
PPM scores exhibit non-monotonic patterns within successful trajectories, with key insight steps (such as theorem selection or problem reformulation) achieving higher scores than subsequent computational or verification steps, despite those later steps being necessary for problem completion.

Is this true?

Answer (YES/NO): NO